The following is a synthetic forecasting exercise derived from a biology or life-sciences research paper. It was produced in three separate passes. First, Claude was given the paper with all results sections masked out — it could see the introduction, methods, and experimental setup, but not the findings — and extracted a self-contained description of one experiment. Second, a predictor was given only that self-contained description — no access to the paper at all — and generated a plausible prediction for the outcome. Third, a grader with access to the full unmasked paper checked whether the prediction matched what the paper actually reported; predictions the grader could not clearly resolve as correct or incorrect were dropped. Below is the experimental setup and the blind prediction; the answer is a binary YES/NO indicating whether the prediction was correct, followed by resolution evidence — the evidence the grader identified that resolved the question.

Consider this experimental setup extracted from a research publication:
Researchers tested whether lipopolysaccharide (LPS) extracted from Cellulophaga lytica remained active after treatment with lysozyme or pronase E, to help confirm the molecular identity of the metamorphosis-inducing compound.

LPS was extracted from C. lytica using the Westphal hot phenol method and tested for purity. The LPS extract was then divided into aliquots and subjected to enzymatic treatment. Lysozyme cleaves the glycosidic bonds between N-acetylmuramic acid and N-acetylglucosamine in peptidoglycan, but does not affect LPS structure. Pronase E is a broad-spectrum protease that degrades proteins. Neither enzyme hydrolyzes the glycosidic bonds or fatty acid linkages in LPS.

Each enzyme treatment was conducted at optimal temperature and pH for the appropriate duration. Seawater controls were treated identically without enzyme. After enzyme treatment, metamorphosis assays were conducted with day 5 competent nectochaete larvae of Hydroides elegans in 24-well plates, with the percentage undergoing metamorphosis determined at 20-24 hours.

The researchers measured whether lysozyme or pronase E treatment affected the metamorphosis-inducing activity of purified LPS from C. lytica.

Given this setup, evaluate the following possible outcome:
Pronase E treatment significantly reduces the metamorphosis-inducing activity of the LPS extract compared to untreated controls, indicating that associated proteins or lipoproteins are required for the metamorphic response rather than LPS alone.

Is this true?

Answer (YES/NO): NO